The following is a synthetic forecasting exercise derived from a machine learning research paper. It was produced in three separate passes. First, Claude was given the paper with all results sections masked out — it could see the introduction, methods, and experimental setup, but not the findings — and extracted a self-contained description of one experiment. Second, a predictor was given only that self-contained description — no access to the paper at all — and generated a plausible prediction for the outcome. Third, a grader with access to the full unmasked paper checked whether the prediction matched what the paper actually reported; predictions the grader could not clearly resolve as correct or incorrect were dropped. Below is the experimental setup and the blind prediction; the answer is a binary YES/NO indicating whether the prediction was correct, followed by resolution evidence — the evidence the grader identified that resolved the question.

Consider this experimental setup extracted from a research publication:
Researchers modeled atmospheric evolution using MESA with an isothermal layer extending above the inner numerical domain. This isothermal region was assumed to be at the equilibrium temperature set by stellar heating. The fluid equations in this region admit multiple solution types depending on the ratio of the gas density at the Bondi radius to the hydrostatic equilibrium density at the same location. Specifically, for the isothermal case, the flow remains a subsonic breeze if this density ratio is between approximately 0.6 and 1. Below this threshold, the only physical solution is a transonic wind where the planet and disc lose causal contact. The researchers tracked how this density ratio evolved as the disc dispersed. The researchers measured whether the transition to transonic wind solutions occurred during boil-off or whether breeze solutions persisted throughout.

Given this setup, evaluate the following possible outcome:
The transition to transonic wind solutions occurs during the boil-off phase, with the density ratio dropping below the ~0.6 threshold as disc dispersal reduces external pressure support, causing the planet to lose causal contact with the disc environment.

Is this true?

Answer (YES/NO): YES